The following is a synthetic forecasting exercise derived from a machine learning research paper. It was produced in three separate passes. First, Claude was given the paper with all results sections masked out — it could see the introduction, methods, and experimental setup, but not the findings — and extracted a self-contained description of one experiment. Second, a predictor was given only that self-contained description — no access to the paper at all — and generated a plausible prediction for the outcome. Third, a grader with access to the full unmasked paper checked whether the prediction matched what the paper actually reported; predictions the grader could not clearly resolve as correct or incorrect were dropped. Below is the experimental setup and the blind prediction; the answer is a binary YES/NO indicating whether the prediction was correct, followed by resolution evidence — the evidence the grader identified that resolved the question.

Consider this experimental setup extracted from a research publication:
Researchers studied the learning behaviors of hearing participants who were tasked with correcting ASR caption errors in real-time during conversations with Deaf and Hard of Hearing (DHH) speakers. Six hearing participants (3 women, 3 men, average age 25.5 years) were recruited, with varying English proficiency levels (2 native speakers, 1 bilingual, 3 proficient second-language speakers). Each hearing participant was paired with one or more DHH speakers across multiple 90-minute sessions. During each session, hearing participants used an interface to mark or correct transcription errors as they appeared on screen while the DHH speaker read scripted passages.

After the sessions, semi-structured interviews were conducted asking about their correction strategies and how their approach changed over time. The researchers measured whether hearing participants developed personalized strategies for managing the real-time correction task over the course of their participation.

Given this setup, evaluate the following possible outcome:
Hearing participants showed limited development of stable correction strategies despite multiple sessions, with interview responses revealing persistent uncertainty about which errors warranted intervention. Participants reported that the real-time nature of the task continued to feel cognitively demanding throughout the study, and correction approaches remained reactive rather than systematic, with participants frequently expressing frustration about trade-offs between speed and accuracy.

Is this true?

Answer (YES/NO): NO